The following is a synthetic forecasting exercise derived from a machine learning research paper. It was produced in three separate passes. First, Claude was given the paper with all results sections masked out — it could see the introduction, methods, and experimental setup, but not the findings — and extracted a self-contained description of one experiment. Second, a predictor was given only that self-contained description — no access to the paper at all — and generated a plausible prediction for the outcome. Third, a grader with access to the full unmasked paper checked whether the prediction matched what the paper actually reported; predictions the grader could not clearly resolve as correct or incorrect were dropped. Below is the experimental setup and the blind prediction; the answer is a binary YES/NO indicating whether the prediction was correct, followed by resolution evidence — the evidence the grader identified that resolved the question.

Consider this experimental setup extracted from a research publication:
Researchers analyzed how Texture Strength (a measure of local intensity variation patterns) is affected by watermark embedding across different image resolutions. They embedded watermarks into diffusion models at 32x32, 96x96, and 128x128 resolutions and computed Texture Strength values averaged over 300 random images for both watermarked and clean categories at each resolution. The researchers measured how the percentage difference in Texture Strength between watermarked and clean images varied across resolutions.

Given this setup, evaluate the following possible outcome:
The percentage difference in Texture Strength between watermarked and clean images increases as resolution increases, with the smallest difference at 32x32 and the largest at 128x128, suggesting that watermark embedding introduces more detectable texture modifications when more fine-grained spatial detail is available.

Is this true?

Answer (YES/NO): NO